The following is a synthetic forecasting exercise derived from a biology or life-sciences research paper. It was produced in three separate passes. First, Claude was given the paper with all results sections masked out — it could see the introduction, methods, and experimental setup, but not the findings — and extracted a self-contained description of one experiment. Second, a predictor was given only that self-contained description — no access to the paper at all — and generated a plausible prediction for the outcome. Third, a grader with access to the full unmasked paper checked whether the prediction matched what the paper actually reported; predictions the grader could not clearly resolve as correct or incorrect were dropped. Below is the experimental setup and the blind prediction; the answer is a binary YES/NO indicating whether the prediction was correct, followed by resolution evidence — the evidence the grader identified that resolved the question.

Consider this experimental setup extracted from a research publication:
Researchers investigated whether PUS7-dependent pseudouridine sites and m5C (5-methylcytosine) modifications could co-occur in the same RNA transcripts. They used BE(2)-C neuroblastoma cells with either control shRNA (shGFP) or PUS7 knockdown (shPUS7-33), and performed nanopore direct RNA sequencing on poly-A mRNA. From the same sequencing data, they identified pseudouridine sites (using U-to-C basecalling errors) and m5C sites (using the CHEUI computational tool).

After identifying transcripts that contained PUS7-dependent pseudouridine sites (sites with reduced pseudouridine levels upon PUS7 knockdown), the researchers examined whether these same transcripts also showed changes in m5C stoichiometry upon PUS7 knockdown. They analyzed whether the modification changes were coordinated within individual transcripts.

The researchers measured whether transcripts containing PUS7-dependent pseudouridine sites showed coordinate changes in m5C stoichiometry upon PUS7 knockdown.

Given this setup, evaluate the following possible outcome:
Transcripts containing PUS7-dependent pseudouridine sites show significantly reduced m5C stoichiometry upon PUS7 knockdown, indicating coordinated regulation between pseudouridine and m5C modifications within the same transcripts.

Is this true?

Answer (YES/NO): NO